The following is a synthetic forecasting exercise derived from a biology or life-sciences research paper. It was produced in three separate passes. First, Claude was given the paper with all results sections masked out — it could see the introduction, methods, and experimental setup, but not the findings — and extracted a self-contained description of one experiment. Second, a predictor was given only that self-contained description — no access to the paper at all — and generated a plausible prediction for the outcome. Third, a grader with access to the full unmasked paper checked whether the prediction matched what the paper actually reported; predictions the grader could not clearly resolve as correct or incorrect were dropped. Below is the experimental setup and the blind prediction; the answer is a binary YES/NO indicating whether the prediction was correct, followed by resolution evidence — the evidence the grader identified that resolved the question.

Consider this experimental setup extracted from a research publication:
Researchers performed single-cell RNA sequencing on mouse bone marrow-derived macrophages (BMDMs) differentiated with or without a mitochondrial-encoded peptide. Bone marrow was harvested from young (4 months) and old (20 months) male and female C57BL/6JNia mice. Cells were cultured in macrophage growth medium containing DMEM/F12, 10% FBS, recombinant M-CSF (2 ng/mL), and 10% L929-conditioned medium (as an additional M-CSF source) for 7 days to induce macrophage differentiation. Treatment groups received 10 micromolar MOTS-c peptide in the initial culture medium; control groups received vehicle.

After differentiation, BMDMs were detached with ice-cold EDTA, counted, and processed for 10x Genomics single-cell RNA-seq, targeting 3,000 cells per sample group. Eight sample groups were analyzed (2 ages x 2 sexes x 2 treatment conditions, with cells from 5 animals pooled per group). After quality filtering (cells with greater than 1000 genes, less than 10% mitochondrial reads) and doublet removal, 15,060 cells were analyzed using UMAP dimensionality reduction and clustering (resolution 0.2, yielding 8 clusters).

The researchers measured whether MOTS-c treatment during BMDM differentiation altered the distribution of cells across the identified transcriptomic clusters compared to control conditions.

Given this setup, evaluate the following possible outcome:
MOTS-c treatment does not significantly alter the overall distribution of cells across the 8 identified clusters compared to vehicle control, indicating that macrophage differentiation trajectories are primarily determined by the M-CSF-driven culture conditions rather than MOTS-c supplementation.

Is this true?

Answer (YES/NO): NO